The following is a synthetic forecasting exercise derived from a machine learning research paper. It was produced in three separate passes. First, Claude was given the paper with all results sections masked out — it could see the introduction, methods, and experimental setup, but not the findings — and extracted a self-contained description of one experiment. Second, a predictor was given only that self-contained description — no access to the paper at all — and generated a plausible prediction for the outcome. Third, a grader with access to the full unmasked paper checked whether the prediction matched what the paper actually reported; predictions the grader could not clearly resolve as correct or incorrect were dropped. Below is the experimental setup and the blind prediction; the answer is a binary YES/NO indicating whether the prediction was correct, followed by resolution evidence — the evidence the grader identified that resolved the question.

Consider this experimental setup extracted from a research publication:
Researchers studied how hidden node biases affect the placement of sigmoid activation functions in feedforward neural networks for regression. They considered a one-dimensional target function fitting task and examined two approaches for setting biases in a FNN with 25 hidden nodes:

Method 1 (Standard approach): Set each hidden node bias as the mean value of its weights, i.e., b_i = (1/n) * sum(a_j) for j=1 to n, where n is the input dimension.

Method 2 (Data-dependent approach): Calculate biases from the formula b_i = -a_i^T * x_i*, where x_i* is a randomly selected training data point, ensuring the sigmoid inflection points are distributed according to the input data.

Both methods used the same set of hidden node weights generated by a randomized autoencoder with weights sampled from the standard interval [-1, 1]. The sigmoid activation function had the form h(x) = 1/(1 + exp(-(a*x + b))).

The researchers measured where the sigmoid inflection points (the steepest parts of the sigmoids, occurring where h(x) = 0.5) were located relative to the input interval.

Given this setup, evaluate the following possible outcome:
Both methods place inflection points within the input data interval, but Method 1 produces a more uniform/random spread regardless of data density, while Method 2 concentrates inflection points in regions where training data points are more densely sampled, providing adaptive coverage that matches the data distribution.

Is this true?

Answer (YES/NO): NO